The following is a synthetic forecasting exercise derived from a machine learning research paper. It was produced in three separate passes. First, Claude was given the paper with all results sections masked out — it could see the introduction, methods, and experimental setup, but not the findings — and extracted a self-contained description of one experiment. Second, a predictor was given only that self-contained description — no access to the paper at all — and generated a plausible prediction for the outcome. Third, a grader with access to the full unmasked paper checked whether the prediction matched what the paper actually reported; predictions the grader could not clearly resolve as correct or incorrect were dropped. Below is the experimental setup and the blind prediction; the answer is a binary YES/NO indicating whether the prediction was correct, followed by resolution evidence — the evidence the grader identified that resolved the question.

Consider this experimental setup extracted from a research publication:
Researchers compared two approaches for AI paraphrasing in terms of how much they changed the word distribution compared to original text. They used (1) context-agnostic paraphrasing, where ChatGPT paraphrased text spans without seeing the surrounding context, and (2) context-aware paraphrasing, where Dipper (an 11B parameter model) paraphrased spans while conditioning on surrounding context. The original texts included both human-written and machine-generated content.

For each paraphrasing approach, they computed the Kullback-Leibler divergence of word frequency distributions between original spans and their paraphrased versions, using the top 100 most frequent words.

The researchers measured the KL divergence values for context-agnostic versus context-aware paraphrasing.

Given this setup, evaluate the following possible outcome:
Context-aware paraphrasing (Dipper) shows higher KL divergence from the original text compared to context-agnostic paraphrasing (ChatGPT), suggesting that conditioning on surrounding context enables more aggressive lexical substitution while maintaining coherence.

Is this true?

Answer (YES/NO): NO